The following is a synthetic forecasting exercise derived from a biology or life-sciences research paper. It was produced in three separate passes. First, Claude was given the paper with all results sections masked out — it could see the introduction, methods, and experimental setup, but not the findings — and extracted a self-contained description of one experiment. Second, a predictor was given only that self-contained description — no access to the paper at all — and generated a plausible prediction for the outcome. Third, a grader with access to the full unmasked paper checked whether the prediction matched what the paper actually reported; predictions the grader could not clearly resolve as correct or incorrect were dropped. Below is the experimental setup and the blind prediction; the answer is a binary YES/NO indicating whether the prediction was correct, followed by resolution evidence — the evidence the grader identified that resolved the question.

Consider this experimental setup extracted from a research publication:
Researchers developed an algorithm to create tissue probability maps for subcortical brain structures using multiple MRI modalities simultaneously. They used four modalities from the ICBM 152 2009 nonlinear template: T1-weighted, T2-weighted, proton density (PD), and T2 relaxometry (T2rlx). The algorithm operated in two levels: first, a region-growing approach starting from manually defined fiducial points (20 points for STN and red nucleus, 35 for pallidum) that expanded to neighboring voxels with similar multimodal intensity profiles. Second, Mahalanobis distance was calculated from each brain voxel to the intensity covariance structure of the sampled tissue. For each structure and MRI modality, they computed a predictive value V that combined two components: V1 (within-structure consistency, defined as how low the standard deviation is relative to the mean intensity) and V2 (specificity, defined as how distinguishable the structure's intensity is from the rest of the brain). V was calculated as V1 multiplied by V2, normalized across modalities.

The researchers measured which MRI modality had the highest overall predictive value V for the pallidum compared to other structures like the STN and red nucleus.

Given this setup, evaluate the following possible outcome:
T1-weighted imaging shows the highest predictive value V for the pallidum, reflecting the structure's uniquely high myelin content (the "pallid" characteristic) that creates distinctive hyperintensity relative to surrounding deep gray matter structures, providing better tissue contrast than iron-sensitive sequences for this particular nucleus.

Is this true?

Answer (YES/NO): YES